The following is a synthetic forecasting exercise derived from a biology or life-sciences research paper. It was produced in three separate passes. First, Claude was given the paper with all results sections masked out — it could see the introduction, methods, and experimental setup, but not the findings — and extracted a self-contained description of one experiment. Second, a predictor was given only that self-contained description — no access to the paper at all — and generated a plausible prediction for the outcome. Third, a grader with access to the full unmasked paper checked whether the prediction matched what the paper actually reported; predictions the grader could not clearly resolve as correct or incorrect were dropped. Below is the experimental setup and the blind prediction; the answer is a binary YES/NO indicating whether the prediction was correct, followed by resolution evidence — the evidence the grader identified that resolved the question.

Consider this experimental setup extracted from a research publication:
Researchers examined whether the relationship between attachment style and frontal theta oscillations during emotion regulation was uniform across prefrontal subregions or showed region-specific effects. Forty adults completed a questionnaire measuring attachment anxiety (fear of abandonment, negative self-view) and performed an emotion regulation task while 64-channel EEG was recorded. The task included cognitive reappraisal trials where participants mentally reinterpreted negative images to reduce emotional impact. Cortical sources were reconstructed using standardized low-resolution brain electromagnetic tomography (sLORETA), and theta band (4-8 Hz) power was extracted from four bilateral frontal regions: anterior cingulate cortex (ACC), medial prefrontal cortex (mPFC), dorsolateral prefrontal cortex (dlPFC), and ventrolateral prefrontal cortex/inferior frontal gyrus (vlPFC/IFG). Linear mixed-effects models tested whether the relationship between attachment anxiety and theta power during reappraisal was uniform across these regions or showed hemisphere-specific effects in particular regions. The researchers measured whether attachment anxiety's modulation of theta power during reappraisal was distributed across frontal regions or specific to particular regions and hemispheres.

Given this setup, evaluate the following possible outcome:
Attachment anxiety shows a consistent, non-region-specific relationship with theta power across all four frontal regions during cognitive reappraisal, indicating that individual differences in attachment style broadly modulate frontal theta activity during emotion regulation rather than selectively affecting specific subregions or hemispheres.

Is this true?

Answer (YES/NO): NO